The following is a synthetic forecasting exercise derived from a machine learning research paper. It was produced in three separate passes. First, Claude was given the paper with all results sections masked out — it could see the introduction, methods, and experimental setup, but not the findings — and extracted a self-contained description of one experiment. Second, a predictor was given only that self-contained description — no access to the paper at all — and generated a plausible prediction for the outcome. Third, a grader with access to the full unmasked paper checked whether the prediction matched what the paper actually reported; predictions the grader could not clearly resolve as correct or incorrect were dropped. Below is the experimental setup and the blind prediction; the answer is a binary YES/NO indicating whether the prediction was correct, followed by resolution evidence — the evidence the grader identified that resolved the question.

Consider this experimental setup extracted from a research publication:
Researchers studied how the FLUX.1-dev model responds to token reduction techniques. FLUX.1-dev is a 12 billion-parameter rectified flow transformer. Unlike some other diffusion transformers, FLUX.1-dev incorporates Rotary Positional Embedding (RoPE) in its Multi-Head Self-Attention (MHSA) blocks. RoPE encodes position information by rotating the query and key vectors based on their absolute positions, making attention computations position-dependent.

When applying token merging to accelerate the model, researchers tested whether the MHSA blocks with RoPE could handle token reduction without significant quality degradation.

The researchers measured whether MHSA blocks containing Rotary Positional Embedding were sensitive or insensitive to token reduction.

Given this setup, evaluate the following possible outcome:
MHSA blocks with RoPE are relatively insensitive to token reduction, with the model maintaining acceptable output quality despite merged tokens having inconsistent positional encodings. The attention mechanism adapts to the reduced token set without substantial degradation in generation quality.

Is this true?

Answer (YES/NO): NO